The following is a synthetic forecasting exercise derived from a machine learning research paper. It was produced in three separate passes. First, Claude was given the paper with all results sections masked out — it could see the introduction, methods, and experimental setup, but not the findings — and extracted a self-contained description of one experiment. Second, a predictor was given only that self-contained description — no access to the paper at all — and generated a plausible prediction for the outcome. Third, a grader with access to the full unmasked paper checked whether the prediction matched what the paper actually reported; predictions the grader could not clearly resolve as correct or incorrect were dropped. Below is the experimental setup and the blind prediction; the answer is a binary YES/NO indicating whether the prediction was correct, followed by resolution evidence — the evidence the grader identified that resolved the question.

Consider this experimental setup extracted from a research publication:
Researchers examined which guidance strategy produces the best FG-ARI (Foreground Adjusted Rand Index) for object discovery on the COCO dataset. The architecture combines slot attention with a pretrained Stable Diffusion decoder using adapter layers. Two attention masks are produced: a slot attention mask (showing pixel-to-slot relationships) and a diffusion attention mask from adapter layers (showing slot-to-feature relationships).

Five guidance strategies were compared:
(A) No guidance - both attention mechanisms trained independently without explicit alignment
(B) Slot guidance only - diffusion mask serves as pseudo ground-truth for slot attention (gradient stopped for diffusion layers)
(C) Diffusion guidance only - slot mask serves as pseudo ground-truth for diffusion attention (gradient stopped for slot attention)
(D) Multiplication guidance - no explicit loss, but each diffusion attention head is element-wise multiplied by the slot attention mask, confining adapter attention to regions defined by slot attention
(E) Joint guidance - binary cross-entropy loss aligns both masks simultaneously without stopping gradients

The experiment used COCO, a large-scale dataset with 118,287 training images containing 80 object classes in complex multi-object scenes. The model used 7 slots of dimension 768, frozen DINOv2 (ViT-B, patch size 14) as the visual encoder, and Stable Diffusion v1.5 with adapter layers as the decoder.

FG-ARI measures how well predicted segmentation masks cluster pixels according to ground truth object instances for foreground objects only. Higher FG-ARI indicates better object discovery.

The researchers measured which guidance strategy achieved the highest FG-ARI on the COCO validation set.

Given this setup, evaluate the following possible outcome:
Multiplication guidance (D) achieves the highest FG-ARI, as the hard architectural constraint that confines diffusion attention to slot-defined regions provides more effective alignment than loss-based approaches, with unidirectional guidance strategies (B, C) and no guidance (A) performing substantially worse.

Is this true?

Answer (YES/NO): YES